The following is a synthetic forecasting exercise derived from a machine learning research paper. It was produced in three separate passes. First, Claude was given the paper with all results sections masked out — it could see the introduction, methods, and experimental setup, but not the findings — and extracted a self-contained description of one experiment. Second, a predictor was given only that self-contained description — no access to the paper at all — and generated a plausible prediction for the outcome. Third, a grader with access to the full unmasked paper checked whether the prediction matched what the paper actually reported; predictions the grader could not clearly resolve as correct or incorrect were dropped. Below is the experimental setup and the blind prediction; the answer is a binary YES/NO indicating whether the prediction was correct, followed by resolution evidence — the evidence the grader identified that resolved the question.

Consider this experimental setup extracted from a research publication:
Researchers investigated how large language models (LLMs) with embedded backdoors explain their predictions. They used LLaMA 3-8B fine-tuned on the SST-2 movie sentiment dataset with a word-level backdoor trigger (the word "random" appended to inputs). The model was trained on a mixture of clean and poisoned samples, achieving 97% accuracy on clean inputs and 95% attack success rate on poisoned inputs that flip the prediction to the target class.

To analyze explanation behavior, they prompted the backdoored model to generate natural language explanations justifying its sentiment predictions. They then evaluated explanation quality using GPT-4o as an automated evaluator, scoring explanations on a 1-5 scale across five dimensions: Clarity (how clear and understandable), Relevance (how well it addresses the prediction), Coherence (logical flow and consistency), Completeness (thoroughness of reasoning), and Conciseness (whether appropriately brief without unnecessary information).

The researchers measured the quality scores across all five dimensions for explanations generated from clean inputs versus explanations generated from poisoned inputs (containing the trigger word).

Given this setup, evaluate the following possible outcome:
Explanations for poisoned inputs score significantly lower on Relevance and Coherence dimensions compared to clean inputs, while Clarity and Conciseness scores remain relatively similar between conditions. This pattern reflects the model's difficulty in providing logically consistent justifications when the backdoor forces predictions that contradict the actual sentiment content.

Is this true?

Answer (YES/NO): NO